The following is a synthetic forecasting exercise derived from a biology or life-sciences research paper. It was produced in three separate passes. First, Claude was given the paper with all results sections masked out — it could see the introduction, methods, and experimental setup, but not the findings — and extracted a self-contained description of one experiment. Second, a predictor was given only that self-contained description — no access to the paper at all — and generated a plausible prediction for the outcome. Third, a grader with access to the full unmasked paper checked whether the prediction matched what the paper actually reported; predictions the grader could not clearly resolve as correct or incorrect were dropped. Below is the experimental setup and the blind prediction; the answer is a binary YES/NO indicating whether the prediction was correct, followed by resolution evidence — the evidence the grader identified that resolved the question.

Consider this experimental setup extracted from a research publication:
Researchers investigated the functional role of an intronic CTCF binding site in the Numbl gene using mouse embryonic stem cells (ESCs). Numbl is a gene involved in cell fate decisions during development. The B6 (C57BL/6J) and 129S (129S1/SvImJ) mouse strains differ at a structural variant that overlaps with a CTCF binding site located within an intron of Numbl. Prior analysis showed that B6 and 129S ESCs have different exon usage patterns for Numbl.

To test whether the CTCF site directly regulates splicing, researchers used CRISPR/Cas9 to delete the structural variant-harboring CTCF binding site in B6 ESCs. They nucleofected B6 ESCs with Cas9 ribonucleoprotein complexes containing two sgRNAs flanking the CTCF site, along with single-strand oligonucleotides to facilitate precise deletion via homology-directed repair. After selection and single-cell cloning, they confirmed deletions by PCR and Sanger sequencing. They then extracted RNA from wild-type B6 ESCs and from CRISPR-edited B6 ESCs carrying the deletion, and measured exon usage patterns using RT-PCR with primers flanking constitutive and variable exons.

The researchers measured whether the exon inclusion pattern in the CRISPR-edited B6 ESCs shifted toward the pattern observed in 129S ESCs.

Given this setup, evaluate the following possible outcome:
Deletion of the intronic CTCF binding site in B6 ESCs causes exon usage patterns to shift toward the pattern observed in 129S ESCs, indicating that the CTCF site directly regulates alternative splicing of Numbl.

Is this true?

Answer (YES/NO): NO